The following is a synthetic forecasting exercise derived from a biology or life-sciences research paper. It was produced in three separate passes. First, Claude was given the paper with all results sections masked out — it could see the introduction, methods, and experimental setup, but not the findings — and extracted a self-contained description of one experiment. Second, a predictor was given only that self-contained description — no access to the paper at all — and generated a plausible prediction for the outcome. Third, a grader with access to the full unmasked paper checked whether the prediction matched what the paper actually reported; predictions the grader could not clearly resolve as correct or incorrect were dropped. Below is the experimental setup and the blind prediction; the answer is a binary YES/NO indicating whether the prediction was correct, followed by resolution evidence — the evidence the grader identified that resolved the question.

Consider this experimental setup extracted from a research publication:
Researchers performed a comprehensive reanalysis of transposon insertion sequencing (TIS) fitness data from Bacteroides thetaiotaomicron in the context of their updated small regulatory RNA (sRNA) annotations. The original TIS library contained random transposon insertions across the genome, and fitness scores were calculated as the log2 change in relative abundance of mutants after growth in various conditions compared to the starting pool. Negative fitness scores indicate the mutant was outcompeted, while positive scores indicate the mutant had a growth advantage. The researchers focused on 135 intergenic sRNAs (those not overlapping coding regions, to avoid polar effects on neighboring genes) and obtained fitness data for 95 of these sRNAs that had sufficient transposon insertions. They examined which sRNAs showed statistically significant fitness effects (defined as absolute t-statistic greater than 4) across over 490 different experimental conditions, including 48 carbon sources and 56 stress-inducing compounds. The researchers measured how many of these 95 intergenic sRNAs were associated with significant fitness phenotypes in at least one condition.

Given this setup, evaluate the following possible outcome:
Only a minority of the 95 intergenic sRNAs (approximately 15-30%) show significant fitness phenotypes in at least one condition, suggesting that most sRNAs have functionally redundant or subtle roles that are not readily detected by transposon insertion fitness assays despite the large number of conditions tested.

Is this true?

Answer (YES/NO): NO